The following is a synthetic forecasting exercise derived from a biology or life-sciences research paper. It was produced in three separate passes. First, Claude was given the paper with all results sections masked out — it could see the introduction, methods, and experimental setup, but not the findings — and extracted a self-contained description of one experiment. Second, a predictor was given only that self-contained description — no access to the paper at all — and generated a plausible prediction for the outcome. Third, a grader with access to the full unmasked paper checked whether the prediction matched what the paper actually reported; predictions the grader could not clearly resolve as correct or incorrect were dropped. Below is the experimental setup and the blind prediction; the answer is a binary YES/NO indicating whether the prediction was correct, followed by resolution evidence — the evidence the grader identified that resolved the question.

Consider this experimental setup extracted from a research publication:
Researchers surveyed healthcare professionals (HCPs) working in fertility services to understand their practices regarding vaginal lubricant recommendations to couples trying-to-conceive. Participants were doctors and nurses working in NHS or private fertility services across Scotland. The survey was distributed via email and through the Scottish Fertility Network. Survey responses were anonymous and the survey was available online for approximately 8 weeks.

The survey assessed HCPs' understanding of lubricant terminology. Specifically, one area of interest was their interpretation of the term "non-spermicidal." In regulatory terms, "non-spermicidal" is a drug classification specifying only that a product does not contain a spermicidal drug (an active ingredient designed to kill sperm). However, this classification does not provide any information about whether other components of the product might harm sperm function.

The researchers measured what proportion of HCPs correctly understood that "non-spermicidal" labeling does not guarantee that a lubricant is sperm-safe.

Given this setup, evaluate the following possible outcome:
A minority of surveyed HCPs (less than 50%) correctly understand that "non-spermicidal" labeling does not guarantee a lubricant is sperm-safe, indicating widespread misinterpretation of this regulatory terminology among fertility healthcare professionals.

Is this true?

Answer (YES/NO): YES